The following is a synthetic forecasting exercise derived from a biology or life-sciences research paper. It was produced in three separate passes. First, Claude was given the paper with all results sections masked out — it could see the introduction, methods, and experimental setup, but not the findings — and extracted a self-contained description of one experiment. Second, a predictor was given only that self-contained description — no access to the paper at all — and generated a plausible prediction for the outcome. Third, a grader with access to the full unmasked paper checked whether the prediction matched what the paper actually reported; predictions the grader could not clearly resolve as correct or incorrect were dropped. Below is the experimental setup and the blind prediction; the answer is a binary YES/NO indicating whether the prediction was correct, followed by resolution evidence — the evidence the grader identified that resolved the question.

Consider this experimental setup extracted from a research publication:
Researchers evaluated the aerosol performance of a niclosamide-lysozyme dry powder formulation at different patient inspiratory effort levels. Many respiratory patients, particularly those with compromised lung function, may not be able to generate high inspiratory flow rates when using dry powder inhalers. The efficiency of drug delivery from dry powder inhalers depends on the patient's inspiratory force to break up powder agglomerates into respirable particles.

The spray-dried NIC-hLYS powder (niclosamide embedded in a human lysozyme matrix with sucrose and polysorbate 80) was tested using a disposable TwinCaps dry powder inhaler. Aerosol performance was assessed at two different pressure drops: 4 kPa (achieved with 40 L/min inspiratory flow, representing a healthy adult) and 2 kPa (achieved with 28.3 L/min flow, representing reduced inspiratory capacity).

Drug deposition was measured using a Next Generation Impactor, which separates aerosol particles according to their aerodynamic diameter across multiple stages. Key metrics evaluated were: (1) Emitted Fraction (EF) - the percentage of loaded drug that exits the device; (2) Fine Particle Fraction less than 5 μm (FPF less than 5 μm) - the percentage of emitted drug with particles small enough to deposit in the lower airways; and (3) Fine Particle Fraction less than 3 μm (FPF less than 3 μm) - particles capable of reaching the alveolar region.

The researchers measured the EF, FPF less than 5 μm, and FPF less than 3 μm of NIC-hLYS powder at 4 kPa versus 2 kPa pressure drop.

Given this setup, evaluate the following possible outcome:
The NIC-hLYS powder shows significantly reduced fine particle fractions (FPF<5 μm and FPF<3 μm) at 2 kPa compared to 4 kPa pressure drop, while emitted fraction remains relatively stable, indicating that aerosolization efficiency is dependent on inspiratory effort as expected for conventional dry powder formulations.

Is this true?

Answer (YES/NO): NO